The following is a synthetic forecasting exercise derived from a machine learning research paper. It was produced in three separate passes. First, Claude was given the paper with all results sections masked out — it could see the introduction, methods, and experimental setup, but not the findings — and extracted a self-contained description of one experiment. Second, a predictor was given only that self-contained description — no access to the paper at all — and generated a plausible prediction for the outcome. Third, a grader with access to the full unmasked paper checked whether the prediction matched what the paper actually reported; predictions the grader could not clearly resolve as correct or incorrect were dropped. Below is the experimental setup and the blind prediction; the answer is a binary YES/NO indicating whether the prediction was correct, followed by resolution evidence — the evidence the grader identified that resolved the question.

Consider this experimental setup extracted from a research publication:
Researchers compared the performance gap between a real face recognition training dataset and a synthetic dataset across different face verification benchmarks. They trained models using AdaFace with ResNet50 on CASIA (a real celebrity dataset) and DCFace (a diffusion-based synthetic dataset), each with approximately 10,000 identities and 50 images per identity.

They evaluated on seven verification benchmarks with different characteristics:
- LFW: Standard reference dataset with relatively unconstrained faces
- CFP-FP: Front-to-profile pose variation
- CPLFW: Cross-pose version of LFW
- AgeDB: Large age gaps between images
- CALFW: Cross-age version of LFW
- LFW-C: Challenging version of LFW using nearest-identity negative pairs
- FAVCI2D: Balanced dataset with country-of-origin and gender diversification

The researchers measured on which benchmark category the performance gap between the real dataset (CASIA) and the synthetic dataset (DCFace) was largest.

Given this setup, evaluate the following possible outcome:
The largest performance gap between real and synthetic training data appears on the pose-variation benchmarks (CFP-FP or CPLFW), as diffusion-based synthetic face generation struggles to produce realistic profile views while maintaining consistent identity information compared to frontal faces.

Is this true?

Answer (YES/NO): YES